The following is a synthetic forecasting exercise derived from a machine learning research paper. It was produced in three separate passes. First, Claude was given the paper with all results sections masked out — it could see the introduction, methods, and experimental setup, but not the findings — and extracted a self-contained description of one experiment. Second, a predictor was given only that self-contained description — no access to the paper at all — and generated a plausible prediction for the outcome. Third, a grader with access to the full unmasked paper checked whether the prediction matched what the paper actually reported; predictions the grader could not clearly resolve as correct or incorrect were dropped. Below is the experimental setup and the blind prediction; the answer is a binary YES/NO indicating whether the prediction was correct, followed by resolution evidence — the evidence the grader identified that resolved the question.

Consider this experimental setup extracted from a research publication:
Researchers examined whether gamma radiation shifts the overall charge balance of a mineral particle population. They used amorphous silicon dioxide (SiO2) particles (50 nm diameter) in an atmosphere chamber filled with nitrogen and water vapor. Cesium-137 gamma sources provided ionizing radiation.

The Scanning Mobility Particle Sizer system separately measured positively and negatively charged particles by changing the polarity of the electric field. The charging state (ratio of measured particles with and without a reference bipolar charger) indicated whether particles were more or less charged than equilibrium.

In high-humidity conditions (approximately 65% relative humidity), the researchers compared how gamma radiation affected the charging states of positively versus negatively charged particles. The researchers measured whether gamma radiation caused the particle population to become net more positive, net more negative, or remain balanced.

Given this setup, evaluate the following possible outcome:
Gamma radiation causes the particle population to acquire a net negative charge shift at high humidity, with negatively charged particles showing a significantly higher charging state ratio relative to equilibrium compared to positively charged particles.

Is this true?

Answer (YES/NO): YES